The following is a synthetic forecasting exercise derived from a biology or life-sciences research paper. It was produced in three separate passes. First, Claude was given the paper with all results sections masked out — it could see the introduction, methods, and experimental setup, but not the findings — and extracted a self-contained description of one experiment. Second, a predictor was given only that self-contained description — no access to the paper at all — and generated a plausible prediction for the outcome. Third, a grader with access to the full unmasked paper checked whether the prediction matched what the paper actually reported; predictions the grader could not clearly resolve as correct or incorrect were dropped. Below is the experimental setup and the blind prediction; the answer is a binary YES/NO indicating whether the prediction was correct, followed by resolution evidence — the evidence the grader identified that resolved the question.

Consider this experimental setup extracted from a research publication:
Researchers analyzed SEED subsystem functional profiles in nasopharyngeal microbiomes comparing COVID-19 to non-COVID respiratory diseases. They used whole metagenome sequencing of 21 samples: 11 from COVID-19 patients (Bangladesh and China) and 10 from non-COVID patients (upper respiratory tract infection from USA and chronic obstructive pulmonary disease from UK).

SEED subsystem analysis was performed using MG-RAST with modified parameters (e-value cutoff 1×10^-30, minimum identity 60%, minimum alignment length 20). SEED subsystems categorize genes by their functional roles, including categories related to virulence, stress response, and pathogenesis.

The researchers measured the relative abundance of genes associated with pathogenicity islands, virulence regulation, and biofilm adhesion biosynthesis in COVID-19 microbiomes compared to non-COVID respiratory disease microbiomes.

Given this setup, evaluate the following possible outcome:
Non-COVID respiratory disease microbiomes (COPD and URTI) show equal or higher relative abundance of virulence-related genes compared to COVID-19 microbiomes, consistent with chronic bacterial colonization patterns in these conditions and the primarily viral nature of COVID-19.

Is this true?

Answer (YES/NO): NO